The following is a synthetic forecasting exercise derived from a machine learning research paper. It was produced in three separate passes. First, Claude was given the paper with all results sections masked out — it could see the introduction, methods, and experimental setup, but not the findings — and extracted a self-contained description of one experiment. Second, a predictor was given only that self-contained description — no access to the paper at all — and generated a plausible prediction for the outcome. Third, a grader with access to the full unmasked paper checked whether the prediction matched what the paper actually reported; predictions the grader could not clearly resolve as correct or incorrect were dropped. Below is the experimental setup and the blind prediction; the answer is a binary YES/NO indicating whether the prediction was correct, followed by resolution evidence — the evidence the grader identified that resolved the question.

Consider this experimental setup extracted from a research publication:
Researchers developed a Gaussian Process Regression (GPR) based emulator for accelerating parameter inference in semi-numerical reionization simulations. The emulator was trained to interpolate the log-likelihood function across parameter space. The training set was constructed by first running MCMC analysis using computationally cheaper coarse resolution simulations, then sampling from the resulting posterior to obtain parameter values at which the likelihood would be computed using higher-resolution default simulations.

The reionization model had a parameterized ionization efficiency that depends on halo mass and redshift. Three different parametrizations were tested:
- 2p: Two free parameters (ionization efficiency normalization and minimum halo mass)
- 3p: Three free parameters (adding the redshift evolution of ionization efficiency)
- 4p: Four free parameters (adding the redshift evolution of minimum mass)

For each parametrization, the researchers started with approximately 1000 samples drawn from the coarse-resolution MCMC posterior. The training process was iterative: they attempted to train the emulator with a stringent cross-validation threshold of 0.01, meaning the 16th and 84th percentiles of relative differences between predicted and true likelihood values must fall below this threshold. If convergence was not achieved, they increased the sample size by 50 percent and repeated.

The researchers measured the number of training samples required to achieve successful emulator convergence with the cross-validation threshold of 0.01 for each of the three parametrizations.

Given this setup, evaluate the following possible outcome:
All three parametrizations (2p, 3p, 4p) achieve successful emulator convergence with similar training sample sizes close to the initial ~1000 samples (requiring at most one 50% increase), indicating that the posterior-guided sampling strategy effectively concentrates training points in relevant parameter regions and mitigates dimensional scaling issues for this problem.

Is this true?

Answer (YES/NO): NO